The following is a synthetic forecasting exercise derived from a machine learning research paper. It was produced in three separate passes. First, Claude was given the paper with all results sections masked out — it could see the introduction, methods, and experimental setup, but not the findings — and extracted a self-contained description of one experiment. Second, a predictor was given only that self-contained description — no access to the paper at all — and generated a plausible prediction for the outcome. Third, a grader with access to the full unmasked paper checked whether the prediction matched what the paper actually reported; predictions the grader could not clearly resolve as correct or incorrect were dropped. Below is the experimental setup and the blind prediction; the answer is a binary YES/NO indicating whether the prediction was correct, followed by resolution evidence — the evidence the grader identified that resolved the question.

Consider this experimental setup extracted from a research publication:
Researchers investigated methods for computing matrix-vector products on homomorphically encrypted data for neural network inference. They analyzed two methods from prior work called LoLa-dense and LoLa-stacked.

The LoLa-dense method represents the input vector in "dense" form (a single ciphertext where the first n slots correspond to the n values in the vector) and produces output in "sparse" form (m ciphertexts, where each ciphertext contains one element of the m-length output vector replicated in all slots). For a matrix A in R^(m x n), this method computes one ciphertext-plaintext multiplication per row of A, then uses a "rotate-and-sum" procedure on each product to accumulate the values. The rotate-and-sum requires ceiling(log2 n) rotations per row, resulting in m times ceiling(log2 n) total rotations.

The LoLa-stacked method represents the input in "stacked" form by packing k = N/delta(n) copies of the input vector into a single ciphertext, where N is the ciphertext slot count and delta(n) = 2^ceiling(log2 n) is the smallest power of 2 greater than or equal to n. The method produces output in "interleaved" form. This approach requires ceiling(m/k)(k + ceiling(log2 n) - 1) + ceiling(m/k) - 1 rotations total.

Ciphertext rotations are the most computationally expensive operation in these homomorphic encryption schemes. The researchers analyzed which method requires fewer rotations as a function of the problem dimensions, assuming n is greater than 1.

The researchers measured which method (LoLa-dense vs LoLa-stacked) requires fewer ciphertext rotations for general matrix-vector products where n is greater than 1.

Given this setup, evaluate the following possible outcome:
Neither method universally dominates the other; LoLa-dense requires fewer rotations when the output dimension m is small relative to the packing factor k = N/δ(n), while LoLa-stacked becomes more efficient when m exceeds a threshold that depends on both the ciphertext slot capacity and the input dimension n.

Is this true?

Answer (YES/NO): NO